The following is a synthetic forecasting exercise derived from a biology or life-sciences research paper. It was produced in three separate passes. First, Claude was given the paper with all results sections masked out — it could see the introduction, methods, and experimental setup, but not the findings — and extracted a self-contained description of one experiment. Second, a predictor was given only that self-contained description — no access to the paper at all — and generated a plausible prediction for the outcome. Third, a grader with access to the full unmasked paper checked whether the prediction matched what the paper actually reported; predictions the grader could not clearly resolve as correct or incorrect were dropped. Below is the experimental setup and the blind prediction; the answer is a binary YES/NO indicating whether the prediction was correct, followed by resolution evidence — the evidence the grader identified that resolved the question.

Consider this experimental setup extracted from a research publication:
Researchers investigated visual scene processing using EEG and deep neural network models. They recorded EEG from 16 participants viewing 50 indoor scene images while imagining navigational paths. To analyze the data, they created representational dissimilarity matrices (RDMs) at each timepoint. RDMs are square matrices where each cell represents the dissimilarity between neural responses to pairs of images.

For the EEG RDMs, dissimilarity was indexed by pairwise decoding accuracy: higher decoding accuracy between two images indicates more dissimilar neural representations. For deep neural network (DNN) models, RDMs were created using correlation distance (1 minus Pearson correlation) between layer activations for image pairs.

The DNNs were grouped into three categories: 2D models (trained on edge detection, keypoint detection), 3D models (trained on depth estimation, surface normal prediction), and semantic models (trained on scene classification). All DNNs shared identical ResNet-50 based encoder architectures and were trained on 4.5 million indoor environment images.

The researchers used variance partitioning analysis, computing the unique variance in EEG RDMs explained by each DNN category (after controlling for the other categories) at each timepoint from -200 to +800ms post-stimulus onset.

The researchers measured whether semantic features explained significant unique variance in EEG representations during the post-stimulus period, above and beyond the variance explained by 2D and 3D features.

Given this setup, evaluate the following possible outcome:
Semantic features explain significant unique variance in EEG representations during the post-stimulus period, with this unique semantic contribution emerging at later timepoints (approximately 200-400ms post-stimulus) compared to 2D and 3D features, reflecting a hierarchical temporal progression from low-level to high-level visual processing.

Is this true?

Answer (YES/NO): NO